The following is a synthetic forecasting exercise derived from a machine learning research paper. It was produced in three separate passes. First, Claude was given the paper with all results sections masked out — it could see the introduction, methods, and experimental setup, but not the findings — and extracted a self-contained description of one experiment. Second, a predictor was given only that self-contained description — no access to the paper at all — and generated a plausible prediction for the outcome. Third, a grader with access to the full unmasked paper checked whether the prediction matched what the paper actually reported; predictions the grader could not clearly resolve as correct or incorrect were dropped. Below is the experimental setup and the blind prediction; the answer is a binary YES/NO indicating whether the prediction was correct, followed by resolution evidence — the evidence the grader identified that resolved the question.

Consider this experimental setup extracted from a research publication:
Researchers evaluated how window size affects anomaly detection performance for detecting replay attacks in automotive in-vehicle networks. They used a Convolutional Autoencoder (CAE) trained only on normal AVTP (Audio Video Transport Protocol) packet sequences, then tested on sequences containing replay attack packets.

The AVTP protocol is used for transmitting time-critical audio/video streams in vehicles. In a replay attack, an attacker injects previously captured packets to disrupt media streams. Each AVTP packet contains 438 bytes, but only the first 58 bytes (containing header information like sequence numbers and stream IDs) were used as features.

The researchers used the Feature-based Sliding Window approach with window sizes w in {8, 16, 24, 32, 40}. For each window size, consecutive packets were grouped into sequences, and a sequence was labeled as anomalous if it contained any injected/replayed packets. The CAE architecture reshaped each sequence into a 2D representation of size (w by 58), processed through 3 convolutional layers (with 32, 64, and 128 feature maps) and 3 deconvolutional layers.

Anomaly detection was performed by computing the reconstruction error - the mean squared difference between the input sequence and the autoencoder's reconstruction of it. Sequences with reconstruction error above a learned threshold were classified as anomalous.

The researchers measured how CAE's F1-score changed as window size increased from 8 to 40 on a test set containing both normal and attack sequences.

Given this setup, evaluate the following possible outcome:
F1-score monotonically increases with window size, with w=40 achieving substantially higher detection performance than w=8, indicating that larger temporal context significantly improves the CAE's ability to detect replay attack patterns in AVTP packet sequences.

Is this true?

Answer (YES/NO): YES